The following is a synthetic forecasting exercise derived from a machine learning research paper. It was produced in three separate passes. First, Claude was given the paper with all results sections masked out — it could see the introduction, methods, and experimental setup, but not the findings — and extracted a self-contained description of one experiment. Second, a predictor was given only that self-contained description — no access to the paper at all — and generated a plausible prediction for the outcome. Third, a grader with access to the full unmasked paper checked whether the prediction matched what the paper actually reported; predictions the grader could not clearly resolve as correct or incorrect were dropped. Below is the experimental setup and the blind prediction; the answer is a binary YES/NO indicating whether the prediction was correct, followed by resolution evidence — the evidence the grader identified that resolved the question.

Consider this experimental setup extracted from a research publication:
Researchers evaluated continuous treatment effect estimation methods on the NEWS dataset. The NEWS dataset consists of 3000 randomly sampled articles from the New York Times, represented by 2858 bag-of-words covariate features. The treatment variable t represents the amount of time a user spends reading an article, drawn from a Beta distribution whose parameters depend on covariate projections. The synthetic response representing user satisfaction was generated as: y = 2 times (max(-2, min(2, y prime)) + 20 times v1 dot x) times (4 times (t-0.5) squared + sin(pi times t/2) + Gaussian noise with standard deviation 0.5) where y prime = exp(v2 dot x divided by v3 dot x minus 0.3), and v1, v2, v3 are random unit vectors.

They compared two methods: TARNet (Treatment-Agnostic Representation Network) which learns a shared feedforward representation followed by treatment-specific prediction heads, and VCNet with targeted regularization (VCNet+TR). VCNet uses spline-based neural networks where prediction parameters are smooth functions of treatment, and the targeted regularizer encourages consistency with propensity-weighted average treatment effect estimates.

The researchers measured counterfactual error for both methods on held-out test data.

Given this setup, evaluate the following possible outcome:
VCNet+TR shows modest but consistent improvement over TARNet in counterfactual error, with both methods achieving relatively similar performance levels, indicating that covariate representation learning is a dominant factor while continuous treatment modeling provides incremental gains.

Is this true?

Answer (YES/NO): YES